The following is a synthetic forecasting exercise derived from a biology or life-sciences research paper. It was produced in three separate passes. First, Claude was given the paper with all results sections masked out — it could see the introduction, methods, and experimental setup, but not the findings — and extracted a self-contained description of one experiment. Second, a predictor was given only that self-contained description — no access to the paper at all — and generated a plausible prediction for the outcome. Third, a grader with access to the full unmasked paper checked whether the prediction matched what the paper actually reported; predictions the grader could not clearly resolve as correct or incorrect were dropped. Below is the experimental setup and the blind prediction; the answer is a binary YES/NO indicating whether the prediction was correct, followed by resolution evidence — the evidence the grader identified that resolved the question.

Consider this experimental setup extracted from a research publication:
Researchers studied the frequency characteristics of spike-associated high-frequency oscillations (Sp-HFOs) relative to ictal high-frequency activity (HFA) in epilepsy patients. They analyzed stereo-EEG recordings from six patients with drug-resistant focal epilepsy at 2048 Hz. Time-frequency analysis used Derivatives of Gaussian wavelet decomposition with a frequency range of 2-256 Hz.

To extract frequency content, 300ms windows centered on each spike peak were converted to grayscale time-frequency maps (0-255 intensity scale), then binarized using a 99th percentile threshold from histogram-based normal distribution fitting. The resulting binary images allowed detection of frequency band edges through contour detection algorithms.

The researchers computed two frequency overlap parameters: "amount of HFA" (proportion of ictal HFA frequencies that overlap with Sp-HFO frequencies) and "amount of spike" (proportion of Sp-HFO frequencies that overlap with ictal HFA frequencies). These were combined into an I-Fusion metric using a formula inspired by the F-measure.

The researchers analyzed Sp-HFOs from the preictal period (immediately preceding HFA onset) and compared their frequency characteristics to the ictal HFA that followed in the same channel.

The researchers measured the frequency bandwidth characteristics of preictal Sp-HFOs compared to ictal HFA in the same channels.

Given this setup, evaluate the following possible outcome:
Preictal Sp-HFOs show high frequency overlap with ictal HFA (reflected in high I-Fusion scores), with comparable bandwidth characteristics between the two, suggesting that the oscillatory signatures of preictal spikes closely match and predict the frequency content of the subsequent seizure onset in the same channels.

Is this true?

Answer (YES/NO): YES